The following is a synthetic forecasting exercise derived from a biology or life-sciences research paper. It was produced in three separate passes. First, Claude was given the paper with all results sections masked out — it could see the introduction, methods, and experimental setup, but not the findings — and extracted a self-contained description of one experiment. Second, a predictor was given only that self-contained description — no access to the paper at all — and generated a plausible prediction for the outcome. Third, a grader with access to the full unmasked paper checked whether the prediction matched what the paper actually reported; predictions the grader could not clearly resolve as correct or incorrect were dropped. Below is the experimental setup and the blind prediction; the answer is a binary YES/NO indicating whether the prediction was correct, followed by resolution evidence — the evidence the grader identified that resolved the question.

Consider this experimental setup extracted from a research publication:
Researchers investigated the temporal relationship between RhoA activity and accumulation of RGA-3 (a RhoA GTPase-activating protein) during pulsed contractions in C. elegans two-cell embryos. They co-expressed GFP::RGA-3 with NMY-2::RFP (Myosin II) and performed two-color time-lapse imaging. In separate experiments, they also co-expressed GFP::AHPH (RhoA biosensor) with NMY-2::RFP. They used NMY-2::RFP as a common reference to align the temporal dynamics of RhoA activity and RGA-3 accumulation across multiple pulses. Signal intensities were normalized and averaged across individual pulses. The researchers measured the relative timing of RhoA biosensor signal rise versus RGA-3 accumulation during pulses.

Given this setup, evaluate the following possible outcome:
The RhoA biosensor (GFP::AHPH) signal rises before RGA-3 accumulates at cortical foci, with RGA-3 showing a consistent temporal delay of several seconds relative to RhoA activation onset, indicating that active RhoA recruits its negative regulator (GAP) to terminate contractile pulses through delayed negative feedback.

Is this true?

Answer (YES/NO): YES